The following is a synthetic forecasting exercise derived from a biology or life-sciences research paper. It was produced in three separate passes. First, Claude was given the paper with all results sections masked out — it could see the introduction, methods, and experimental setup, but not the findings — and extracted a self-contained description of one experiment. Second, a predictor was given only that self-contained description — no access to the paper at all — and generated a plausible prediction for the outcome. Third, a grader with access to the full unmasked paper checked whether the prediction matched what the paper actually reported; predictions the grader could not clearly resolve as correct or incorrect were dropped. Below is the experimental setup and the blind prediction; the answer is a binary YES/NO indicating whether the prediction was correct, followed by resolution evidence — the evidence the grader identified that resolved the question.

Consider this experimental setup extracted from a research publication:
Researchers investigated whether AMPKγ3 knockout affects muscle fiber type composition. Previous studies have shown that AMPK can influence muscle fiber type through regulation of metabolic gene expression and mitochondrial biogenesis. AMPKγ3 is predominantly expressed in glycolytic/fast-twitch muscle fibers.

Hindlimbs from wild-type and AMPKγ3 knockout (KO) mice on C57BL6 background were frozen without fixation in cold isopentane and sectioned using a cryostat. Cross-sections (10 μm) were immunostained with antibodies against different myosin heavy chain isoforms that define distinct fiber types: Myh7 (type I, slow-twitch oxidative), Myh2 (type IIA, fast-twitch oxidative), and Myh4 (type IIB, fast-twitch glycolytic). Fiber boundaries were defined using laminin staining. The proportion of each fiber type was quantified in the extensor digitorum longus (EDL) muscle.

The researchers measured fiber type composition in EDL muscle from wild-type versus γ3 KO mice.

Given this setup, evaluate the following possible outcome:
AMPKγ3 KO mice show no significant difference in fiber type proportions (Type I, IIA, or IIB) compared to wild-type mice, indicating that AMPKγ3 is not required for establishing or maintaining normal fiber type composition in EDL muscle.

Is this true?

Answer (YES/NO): YES